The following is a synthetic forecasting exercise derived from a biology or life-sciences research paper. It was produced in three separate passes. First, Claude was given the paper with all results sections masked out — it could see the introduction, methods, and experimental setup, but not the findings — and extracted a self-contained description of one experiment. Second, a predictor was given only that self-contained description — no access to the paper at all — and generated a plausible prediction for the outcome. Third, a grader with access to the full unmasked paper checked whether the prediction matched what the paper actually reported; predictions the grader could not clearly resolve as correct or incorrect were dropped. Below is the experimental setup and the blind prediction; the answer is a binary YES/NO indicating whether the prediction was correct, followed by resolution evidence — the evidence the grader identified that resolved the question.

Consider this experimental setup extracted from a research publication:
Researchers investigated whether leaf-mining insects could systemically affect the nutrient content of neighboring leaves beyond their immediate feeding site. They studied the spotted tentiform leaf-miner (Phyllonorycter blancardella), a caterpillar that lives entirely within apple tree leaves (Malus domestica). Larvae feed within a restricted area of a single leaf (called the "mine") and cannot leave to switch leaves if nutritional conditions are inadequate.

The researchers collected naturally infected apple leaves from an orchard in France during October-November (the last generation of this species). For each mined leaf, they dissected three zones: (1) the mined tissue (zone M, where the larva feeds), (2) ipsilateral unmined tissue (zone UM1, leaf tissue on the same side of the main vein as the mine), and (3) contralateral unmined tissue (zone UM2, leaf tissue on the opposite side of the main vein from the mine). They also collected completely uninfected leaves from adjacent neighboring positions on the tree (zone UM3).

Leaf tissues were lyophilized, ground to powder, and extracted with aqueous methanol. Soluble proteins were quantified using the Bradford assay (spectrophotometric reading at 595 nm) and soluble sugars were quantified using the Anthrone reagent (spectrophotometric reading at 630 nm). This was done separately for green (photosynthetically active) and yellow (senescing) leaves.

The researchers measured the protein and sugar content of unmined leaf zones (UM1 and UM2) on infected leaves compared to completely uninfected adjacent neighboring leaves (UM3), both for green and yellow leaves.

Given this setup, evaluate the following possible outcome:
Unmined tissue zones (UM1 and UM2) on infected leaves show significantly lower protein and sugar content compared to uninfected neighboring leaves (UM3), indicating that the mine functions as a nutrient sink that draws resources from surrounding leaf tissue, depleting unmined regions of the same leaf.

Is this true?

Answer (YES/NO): NO